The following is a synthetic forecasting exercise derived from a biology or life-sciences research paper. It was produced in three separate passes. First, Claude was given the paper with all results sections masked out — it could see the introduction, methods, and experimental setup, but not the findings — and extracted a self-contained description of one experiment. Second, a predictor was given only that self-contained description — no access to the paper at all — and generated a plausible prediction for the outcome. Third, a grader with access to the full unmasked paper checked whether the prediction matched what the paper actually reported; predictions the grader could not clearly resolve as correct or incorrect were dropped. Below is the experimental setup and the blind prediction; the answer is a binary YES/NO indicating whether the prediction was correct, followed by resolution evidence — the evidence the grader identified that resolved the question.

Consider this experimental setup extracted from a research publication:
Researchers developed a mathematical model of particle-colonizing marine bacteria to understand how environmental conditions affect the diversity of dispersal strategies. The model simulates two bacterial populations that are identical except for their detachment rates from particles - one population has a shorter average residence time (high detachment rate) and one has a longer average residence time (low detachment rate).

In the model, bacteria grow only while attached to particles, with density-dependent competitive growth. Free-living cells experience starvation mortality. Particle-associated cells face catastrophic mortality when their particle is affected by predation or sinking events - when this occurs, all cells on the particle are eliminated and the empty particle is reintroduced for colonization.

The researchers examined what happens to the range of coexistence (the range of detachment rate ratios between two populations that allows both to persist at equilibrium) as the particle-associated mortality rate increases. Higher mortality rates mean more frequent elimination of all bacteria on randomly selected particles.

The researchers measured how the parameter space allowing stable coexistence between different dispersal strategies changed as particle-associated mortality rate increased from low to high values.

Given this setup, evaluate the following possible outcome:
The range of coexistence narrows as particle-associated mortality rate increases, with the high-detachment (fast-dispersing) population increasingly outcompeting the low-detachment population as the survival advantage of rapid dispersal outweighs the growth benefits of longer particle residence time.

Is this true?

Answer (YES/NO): NO